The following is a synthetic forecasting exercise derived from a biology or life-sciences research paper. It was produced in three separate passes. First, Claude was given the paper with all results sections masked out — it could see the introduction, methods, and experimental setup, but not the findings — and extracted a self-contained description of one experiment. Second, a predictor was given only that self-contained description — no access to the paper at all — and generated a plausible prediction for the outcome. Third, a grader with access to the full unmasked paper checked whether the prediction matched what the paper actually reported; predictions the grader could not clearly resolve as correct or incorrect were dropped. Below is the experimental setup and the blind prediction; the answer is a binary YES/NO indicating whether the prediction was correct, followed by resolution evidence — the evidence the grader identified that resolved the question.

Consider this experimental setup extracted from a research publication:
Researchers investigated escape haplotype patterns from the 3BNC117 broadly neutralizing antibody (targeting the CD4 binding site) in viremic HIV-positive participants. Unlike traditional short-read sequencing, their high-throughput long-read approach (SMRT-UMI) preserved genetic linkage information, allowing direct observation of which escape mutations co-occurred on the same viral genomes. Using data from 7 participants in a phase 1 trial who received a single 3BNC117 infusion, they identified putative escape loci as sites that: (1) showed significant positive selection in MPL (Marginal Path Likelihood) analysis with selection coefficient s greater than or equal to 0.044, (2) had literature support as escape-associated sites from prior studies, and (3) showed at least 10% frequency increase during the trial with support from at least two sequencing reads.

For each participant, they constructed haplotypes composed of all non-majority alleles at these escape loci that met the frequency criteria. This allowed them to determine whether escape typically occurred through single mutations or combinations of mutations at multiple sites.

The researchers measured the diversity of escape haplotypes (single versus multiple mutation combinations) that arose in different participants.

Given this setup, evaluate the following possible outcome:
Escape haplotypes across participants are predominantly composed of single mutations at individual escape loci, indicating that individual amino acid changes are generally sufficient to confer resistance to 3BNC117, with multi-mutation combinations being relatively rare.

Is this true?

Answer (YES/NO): NO